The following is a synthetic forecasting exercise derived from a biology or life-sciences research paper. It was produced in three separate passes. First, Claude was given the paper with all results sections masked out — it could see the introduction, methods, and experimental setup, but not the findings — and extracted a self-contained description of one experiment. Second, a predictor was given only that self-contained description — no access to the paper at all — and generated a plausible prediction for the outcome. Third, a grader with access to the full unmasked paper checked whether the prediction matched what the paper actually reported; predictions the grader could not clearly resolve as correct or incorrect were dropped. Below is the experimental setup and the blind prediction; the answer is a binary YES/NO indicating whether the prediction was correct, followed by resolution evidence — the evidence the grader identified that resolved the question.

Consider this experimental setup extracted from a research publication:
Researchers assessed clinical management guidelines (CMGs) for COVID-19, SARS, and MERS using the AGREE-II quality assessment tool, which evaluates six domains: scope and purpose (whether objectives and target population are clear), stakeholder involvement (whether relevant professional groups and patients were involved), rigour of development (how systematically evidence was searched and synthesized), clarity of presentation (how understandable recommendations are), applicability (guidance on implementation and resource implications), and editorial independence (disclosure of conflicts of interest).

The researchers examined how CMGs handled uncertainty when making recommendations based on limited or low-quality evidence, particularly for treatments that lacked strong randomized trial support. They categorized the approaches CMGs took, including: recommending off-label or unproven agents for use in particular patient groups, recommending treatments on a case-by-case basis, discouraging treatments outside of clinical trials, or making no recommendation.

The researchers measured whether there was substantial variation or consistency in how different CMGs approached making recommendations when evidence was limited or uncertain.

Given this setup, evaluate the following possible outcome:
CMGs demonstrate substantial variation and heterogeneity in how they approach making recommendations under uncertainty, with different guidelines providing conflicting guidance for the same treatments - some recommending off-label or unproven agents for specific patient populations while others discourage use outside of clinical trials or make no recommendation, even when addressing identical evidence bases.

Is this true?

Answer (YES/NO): YES